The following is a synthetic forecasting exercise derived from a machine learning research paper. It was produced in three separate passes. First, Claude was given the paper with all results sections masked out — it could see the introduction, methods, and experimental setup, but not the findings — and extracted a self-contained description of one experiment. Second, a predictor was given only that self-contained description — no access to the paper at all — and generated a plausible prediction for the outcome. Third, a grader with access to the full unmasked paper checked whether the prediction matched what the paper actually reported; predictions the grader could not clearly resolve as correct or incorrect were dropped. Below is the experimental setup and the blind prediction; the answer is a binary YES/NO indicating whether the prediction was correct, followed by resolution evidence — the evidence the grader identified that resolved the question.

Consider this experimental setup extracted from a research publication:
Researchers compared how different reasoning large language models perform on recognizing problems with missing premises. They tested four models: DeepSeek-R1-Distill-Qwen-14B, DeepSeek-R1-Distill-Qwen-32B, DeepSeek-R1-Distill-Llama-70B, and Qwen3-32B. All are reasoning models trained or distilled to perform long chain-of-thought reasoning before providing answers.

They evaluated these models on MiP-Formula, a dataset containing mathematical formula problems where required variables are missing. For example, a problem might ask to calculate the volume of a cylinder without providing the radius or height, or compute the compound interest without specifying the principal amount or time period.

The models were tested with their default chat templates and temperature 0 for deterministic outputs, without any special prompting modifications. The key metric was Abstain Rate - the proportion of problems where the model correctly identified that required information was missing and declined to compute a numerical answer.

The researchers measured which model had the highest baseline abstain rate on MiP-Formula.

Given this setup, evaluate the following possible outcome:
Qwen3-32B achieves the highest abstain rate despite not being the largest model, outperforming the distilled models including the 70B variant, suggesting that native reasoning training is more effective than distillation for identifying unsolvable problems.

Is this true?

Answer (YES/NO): NO